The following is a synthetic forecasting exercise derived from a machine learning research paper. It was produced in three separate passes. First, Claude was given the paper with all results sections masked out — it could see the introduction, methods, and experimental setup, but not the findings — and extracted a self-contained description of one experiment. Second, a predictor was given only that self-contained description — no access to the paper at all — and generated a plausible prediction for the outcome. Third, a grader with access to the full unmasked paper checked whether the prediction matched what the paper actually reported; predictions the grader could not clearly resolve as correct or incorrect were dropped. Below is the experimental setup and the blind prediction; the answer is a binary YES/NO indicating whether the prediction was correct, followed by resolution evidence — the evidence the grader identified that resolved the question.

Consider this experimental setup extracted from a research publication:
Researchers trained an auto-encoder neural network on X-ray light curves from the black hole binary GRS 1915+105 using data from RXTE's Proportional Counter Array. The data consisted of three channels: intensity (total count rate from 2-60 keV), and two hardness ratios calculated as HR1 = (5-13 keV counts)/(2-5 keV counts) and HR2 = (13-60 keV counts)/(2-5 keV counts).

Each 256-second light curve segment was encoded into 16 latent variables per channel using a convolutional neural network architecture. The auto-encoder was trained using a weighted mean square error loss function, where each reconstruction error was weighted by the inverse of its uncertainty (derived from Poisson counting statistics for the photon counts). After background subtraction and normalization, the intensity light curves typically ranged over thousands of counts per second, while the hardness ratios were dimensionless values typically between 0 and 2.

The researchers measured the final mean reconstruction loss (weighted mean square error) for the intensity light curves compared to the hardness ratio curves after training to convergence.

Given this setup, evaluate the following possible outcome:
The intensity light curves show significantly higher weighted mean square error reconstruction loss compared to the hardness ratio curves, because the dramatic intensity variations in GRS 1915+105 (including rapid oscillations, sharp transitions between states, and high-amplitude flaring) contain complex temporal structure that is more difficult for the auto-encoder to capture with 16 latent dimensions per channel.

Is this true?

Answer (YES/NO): YES